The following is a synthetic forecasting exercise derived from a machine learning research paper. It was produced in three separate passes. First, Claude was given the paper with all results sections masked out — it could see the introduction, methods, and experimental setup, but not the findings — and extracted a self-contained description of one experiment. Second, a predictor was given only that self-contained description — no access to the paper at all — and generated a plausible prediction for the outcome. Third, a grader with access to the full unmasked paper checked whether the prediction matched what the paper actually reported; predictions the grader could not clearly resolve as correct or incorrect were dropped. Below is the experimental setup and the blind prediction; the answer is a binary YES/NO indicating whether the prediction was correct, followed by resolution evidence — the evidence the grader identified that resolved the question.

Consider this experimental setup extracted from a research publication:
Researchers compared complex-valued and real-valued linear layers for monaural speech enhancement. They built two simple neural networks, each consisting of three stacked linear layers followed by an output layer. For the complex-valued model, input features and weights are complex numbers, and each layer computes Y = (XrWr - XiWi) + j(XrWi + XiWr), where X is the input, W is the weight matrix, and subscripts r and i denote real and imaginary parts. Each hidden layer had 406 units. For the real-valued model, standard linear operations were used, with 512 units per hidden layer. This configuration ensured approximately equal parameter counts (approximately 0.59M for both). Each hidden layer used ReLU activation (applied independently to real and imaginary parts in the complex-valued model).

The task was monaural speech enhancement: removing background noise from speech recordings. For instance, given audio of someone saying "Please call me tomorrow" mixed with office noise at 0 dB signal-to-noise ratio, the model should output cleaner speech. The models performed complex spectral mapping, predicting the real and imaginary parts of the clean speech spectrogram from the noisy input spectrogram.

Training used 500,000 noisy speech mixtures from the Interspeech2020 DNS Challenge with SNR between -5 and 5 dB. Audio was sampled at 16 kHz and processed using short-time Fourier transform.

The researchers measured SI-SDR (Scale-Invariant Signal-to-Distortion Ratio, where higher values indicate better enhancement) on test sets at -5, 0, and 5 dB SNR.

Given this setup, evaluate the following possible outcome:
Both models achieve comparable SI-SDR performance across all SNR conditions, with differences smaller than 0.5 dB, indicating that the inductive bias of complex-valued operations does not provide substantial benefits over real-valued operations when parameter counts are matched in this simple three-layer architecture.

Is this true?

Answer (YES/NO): YES